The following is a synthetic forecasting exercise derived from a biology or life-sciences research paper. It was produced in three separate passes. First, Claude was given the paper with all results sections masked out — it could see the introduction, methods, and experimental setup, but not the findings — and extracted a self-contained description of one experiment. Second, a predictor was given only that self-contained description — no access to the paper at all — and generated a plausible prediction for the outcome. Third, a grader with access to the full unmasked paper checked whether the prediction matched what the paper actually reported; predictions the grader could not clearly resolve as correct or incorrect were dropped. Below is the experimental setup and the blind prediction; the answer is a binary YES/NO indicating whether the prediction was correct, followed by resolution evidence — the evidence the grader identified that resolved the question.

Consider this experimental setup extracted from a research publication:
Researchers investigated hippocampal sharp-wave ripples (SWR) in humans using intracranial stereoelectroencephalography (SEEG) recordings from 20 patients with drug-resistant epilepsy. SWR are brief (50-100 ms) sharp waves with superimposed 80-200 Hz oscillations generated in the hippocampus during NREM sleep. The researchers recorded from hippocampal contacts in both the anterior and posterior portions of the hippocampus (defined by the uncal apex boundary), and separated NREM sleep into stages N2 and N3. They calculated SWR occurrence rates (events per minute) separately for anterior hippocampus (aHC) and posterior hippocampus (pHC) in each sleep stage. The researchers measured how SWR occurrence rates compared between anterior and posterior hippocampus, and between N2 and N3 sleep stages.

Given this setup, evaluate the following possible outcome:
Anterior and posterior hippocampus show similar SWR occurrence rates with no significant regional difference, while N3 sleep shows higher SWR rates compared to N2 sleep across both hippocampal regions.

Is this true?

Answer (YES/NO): NO